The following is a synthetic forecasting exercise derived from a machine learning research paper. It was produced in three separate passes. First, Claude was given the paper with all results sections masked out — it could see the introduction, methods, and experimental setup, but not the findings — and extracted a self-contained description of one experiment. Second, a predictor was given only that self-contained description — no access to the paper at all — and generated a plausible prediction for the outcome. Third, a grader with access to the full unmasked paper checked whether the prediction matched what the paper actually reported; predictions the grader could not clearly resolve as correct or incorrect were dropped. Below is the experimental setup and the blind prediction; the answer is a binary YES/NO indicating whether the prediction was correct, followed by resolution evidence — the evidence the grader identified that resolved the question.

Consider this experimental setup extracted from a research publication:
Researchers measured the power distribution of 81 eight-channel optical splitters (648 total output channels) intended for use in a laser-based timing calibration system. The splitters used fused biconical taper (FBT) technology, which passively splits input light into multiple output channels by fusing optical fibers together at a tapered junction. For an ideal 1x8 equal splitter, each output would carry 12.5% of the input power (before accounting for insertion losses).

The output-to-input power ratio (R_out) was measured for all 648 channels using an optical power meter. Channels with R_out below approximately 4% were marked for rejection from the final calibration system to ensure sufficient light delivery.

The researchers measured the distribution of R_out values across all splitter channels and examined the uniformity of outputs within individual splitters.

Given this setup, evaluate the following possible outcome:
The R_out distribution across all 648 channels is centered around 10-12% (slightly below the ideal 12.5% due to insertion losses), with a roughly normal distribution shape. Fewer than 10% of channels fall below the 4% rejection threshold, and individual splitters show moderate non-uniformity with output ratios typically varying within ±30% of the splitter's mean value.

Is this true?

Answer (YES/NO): NO